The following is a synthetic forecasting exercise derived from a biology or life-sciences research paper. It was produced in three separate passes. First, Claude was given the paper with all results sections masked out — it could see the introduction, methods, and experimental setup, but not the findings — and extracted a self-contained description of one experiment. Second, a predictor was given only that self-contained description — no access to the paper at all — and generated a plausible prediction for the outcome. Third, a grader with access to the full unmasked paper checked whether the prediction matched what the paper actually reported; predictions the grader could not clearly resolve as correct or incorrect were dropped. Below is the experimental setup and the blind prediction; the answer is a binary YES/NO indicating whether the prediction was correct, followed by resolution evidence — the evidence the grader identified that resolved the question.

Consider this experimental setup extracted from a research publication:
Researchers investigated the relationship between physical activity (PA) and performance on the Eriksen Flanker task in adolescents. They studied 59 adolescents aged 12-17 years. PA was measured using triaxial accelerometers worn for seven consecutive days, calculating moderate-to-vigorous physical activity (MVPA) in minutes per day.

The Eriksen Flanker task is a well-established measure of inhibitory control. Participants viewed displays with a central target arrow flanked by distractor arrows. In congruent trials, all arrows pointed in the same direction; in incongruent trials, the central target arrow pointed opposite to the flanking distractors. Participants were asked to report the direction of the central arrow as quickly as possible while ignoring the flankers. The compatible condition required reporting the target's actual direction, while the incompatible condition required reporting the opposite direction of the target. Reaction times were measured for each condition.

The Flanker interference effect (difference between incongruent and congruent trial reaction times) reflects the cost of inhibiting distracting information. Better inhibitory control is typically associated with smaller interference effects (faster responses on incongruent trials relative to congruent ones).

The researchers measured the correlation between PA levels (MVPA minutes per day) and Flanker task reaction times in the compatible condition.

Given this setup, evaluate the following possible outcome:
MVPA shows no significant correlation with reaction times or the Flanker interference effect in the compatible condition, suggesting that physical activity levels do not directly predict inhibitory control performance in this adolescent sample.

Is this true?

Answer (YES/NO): YES